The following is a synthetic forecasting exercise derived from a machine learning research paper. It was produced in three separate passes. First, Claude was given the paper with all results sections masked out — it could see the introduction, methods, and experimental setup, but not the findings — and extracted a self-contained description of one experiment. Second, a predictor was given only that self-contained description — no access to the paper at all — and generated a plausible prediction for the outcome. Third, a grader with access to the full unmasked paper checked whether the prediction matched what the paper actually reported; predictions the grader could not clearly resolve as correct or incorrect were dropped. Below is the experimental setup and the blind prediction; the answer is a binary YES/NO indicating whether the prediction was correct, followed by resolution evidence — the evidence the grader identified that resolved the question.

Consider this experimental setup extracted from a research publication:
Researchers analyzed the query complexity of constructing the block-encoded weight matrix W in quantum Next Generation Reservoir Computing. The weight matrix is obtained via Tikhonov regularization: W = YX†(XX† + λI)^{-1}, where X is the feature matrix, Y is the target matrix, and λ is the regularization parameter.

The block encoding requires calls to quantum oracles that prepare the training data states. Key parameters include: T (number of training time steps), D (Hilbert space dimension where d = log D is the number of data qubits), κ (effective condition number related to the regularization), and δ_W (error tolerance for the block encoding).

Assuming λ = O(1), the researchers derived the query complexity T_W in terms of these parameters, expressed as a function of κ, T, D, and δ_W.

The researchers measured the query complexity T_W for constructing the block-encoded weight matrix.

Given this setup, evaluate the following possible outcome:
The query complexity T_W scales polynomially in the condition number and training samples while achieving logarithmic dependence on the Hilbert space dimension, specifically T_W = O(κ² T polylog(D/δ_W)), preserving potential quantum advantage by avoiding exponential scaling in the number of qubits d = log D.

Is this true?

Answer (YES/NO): NO